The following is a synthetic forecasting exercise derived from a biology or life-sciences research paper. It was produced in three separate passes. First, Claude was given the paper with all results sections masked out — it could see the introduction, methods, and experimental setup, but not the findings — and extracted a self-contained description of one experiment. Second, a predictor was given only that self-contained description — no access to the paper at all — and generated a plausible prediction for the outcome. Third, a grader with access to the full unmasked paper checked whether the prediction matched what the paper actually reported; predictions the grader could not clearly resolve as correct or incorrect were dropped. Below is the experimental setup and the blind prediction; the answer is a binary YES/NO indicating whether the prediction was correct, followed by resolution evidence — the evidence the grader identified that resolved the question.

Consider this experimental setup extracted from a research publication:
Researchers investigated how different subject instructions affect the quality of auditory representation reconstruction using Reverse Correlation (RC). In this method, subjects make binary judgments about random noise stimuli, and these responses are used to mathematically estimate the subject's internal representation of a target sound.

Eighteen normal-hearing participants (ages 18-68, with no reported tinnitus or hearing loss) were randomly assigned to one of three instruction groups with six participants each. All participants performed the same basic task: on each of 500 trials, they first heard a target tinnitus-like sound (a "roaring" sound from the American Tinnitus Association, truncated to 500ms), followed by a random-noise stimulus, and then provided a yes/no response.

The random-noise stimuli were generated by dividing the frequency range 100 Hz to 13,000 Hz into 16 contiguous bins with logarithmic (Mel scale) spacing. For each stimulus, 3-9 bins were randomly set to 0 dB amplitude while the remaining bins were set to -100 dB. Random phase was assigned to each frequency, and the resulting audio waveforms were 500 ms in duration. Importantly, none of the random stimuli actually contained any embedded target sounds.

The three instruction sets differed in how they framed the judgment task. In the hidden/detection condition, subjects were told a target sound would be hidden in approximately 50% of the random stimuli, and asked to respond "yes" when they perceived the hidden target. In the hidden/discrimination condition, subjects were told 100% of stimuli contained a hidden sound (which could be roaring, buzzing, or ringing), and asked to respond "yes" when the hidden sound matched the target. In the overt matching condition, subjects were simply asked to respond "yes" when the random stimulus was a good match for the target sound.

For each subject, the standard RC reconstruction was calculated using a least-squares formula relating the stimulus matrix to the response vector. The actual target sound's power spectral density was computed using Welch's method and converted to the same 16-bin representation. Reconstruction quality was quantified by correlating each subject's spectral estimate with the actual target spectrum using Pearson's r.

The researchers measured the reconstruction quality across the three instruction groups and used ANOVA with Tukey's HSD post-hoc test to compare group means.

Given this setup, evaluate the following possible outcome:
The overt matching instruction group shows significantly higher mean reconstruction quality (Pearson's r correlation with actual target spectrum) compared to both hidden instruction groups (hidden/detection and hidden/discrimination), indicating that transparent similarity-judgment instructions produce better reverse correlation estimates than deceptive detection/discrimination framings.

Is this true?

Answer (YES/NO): NO